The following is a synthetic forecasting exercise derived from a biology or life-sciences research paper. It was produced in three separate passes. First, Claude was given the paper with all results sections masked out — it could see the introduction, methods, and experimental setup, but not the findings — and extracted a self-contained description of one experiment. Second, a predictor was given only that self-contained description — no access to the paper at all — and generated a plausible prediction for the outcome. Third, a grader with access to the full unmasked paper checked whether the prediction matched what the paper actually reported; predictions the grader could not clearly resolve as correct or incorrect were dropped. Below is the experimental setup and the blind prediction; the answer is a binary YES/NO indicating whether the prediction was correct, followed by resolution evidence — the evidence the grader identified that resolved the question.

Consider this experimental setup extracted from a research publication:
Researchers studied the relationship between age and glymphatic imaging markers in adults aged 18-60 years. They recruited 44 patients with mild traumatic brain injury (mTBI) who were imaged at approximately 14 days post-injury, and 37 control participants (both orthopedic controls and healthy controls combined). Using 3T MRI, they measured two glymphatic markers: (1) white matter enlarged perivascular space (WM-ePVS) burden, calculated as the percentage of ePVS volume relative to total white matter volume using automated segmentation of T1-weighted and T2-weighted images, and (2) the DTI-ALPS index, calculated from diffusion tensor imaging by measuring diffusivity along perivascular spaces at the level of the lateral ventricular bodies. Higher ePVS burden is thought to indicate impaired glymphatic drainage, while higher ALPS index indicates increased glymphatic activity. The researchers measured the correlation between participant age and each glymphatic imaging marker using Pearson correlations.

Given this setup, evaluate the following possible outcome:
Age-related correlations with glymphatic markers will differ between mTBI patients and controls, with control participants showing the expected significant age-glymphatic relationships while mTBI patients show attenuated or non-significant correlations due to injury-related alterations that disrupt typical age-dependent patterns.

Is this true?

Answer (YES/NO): NO